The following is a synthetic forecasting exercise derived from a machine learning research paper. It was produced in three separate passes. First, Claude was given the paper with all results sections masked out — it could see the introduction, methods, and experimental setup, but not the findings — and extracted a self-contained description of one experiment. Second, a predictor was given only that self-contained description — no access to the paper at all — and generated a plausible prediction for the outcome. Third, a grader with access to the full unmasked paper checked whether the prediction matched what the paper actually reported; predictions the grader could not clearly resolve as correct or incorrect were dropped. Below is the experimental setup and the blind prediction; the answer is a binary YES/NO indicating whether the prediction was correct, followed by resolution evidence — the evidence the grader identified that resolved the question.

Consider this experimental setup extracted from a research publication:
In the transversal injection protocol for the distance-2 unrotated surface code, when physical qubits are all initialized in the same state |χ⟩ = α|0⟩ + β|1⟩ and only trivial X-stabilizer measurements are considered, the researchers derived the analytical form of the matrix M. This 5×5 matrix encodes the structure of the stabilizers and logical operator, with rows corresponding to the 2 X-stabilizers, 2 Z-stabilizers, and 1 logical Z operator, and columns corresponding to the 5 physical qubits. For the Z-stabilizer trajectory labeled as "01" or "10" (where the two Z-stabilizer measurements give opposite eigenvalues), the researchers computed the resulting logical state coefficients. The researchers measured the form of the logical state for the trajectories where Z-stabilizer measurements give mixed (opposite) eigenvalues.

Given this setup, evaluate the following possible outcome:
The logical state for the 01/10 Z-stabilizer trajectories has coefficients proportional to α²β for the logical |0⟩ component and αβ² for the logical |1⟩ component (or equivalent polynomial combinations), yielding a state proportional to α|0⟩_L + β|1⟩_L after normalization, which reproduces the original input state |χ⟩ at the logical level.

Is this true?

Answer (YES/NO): NO